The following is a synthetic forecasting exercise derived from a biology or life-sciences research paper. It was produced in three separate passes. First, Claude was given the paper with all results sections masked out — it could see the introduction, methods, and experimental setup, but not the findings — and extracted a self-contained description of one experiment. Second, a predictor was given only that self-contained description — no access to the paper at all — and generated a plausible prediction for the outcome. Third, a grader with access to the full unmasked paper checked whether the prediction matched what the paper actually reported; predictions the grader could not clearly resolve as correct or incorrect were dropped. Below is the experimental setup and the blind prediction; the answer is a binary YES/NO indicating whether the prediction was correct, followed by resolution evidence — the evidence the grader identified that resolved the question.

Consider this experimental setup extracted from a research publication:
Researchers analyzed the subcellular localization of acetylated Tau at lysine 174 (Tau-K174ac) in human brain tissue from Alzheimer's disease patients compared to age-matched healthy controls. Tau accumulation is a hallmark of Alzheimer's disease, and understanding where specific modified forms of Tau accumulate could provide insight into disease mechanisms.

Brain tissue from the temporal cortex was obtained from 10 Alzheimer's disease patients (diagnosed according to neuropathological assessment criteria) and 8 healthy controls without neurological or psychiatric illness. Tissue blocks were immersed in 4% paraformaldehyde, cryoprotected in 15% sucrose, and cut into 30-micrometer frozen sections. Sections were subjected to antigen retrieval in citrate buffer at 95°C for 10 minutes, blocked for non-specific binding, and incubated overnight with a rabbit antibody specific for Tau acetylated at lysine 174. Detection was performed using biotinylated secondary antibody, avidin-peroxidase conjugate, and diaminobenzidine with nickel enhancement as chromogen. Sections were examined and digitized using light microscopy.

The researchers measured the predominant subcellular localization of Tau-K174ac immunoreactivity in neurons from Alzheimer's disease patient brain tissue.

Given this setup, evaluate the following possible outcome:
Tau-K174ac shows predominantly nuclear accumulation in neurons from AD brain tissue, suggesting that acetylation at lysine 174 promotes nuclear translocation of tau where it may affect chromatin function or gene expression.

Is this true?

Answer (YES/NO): YES